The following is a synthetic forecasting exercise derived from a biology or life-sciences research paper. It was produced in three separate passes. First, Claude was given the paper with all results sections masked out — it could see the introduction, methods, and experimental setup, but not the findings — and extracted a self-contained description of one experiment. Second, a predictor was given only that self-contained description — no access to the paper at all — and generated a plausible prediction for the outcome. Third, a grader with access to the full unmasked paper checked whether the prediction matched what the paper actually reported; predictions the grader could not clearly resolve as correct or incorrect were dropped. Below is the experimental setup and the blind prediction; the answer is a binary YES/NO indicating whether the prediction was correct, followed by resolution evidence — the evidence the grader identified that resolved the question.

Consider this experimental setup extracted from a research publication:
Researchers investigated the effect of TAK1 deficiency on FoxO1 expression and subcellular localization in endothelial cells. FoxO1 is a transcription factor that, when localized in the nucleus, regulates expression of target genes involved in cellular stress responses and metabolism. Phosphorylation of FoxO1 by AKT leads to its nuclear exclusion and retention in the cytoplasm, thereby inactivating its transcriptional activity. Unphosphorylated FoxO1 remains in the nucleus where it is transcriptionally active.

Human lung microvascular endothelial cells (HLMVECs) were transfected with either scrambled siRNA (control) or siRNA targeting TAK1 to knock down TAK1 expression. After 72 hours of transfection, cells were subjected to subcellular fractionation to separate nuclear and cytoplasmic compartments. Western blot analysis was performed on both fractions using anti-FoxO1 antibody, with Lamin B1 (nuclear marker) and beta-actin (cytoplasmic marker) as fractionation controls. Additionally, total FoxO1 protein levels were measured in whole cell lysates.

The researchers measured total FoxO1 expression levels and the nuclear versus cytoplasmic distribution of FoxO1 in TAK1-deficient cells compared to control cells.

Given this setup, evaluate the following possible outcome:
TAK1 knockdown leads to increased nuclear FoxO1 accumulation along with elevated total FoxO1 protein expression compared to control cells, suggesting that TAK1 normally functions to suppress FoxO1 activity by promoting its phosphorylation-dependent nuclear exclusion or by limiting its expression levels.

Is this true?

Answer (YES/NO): YES